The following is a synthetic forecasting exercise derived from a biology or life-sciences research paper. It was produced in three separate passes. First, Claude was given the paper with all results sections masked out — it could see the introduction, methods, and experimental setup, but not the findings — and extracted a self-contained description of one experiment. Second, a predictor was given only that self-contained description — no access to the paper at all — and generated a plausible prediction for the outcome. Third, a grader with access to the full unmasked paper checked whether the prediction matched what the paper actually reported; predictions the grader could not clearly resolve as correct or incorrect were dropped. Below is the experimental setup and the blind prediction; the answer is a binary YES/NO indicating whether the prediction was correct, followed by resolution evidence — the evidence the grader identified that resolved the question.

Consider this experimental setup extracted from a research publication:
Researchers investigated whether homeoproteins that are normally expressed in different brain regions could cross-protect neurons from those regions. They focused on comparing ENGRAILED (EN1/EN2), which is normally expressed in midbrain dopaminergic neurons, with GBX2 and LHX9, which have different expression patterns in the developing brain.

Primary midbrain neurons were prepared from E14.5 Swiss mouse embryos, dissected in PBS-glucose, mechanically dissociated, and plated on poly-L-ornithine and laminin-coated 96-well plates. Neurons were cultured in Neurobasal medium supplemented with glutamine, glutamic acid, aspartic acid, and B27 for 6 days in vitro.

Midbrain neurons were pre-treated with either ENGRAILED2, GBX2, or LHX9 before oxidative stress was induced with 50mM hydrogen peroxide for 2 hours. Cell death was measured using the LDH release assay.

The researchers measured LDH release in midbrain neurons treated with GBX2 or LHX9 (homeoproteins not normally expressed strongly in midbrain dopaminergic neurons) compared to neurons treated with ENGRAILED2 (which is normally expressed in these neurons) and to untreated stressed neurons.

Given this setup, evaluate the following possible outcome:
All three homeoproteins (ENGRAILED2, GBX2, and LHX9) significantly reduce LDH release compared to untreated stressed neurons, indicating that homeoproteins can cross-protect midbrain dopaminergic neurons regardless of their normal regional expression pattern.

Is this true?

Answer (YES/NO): YES